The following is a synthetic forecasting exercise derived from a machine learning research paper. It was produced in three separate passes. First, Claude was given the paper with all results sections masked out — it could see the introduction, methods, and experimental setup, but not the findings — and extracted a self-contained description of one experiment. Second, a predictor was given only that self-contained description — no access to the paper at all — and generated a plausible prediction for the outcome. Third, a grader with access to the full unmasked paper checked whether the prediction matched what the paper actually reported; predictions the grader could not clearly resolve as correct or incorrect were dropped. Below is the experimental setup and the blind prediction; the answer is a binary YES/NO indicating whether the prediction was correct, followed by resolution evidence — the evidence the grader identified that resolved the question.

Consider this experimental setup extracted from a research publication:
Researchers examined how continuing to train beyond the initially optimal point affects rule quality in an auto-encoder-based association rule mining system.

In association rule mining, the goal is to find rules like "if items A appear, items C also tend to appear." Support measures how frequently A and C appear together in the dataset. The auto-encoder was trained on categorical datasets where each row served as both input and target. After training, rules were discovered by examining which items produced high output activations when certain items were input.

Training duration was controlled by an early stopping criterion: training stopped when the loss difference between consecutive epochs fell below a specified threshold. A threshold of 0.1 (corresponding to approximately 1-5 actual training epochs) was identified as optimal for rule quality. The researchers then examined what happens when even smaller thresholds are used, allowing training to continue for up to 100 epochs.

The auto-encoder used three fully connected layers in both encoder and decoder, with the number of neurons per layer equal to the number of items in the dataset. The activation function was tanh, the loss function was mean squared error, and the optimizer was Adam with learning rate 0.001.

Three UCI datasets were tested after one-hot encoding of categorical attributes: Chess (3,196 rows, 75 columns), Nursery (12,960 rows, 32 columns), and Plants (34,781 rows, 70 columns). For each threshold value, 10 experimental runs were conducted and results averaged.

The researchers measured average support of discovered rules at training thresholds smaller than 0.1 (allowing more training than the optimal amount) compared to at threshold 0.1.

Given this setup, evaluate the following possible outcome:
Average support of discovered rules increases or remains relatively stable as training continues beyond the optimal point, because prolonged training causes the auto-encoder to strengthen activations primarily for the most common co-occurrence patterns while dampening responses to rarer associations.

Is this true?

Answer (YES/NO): NO